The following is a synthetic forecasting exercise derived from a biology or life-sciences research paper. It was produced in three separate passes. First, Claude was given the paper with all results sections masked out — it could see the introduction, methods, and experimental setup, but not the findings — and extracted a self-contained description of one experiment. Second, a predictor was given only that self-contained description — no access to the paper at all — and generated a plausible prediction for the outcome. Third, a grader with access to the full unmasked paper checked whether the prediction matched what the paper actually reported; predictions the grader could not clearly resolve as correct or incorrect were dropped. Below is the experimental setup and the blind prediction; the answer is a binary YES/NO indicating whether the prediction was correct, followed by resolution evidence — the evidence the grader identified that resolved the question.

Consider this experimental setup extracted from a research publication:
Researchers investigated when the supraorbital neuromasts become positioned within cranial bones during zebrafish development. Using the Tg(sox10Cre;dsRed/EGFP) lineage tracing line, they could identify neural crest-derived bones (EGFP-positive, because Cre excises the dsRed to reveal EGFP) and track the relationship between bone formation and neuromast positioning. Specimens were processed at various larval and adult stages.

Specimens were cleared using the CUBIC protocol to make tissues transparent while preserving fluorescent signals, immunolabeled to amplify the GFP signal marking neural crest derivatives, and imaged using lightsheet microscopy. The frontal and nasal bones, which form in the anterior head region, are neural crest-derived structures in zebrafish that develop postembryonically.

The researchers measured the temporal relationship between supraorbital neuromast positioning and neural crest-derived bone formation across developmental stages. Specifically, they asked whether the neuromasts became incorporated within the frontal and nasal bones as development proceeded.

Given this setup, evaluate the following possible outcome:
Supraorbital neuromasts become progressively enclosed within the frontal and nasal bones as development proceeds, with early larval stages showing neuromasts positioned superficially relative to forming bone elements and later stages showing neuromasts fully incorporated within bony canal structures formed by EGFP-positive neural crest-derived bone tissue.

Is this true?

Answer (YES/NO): NO